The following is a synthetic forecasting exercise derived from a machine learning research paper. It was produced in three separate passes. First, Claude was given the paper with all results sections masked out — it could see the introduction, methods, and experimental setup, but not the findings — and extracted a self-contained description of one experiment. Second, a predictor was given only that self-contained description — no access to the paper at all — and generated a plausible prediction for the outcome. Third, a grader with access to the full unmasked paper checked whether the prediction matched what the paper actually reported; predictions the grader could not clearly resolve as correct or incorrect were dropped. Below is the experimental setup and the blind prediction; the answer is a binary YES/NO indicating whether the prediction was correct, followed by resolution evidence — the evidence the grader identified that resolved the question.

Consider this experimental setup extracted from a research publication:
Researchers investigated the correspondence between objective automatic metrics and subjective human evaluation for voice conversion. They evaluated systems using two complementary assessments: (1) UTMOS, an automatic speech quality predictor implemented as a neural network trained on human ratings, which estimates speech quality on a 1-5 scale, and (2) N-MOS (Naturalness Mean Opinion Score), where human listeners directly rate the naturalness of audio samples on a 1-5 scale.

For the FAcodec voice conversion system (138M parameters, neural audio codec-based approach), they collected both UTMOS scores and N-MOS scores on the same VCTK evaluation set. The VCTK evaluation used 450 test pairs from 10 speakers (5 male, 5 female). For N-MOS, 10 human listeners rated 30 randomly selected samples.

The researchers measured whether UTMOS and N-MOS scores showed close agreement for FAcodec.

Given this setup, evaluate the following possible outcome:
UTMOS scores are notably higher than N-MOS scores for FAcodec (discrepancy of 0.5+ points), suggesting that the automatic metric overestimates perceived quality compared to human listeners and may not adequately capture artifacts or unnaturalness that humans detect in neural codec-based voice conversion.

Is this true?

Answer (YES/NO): NO